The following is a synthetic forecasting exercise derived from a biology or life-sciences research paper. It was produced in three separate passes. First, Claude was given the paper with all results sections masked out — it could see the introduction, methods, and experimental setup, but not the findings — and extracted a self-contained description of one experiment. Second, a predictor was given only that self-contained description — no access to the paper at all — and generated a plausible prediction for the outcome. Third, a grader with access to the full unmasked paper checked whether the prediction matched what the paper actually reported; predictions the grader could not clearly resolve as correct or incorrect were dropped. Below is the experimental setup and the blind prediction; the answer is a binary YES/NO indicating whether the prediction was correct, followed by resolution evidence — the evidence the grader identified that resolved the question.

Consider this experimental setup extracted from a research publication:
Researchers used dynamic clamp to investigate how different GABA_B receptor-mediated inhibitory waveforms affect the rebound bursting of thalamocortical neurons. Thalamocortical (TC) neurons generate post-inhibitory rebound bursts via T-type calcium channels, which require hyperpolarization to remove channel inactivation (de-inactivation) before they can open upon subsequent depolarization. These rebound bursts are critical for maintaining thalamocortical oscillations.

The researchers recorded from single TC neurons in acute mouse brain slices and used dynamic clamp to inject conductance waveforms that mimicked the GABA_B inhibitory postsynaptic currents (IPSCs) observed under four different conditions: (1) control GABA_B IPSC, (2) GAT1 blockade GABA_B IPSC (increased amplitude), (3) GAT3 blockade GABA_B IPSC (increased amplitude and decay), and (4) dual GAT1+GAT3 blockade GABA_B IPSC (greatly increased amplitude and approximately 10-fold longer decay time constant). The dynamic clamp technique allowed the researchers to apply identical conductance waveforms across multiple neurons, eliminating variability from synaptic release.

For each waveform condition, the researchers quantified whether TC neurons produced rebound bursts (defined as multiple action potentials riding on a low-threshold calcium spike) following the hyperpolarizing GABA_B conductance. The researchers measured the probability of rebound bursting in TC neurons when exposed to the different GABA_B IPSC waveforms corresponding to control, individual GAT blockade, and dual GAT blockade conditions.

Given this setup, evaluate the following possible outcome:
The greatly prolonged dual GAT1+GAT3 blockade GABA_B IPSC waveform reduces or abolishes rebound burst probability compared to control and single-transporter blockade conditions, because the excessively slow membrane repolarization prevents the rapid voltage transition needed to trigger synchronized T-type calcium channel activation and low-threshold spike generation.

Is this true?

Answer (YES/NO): YES